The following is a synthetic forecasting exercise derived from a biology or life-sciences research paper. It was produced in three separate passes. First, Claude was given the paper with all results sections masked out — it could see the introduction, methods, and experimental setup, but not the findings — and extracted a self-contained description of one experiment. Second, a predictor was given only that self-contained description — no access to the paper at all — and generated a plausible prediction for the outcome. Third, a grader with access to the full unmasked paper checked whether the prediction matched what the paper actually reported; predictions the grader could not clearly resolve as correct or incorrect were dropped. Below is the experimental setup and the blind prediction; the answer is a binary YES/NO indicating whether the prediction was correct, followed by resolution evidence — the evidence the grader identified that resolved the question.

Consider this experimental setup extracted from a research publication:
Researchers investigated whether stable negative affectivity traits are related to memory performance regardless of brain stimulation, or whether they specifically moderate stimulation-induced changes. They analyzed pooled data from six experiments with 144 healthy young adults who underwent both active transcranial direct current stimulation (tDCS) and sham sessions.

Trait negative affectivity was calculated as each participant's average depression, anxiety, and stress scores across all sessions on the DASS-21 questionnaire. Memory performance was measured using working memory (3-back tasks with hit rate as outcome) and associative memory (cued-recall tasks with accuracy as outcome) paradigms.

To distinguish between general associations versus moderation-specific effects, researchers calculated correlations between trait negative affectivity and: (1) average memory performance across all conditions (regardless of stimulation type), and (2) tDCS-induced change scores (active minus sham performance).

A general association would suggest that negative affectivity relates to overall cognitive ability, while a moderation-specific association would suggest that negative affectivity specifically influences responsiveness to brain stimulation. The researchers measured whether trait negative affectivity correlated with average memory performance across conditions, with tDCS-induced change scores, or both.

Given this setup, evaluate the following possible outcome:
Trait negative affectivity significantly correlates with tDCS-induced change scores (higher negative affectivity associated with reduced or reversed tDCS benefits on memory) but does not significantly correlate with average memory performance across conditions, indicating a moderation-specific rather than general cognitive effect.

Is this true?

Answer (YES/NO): NO